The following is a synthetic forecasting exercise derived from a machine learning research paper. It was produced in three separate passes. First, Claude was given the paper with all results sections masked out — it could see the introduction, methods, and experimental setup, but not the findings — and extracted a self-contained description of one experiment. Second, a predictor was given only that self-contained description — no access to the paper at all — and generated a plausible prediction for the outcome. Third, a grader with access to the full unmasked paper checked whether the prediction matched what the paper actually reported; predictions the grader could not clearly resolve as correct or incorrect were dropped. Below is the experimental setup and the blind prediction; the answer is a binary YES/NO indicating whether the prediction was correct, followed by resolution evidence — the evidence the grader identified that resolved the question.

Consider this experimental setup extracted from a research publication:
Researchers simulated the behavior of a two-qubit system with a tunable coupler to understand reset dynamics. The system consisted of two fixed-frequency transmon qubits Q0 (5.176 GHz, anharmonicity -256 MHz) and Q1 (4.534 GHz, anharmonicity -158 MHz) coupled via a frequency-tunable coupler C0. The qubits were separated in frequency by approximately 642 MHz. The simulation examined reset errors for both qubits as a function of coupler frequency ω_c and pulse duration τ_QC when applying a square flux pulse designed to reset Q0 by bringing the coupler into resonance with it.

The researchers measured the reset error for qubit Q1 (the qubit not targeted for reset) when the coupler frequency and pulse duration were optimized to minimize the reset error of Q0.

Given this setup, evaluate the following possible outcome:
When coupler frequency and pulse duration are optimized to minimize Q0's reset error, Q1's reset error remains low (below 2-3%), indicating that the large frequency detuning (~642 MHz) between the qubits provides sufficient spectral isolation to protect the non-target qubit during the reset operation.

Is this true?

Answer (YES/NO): YES